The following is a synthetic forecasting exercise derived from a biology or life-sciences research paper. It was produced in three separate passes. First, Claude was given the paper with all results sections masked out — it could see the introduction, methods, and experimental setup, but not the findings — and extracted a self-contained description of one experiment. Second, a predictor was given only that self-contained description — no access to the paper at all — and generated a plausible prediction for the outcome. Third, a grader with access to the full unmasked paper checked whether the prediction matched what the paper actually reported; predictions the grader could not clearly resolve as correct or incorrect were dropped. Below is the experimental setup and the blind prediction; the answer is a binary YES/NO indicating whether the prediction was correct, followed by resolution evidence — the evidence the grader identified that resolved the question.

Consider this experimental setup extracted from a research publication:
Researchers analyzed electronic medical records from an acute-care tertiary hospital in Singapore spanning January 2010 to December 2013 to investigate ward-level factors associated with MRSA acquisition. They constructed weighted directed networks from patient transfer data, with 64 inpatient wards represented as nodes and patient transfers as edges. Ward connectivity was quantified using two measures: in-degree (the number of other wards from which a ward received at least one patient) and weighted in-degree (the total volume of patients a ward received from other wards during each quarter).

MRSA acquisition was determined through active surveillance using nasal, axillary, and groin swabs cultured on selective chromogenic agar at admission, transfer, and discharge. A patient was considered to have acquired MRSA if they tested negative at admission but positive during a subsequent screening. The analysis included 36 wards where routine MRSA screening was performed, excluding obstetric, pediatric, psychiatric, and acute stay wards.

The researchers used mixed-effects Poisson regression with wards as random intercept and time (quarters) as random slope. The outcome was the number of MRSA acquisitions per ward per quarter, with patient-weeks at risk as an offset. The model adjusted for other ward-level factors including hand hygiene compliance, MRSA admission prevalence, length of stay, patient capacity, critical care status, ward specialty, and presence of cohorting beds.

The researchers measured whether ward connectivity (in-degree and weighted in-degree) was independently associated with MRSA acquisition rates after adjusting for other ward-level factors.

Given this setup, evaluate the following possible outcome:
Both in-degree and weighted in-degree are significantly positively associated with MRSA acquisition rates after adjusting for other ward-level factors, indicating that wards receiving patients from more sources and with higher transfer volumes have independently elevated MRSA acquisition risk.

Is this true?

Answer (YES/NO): NO